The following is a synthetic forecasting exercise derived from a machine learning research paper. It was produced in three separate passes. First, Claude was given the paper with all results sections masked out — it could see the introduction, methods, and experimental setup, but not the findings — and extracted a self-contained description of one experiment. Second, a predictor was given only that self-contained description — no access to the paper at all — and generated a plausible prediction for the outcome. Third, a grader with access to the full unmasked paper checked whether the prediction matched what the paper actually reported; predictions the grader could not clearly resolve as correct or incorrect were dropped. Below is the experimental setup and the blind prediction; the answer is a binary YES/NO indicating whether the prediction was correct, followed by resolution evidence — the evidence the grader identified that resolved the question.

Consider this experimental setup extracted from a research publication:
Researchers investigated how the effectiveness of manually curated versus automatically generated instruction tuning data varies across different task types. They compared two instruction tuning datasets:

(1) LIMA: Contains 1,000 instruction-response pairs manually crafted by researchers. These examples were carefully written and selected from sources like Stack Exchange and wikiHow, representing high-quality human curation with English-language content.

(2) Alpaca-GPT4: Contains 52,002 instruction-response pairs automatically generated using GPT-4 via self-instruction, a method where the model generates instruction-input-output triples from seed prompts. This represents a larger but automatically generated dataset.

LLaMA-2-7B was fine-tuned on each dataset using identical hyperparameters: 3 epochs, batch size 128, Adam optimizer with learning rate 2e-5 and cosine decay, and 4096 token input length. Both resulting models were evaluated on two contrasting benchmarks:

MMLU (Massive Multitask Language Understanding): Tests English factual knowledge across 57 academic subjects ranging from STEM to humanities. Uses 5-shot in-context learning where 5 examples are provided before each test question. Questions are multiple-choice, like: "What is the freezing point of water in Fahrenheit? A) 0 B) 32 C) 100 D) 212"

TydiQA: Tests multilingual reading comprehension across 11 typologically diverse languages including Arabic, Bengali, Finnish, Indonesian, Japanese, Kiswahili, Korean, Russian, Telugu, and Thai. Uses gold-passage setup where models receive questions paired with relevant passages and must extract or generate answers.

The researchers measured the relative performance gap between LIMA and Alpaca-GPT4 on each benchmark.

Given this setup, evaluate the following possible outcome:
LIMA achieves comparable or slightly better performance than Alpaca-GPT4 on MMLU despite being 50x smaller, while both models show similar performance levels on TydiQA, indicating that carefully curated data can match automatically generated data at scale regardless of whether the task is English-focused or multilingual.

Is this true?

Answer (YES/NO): NO